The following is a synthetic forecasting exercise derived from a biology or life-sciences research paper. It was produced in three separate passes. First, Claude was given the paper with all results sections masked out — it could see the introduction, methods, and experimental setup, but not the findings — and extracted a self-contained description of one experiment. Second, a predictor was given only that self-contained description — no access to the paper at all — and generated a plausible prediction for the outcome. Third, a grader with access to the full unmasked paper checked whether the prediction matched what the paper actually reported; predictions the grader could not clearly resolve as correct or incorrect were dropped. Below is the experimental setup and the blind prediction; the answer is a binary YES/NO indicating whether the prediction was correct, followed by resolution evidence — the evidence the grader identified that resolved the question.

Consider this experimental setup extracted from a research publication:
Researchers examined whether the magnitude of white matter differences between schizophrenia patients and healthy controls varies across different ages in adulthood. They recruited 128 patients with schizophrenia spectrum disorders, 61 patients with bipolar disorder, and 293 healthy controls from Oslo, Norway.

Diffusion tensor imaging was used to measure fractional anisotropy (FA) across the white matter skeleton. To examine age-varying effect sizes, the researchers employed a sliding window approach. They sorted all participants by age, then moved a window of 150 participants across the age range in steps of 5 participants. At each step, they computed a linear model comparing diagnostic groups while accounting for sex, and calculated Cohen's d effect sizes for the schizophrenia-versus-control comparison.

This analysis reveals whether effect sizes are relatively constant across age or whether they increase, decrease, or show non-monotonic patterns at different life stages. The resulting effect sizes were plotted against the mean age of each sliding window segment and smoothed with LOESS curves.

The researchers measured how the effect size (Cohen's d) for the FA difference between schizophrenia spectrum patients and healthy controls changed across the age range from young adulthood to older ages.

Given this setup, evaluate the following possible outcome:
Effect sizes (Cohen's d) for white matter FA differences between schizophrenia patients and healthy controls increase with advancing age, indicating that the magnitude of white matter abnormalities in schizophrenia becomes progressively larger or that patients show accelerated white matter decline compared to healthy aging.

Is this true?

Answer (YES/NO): NO